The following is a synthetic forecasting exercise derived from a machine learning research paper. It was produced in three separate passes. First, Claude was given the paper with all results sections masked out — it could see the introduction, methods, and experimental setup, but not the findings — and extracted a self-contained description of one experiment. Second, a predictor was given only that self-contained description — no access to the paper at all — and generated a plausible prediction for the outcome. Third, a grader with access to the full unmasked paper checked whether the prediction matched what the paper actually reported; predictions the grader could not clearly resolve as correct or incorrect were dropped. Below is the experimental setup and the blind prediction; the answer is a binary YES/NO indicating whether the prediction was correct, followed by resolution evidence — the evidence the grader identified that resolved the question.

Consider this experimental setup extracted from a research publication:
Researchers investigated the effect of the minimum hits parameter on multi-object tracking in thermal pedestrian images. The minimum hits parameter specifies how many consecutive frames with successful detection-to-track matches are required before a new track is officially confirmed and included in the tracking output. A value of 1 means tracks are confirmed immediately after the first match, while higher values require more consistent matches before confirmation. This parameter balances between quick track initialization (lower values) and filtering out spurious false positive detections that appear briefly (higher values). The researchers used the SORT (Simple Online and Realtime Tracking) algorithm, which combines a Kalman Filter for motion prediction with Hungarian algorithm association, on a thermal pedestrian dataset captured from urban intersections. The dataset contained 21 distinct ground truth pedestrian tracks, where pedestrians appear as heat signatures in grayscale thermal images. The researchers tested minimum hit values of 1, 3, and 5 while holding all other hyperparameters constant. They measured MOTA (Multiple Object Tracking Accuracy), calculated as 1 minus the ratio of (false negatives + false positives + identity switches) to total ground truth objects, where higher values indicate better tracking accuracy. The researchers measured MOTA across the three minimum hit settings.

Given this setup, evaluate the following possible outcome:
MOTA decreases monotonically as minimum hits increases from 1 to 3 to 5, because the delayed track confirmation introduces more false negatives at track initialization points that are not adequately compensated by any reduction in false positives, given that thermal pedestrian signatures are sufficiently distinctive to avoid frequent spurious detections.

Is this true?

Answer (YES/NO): NO